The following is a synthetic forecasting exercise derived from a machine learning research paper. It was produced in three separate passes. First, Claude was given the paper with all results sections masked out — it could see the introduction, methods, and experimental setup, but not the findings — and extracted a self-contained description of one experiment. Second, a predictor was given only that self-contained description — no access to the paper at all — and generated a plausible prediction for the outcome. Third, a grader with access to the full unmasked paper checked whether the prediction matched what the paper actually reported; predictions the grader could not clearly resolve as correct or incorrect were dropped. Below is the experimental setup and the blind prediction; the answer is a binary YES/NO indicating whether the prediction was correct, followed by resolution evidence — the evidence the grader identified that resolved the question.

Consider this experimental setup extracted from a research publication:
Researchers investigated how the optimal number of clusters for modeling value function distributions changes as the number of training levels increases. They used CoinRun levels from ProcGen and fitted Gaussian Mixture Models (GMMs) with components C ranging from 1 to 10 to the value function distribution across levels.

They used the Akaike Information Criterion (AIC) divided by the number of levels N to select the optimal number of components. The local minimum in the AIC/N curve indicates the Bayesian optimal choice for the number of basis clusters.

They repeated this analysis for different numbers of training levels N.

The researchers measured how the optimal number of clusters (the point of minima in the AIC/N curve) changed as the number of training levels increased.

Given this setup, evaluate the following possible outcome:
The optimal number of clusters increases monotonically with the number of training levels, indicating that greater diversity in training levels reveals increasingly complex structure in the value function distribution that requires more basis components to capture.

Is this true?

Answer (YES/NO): YES